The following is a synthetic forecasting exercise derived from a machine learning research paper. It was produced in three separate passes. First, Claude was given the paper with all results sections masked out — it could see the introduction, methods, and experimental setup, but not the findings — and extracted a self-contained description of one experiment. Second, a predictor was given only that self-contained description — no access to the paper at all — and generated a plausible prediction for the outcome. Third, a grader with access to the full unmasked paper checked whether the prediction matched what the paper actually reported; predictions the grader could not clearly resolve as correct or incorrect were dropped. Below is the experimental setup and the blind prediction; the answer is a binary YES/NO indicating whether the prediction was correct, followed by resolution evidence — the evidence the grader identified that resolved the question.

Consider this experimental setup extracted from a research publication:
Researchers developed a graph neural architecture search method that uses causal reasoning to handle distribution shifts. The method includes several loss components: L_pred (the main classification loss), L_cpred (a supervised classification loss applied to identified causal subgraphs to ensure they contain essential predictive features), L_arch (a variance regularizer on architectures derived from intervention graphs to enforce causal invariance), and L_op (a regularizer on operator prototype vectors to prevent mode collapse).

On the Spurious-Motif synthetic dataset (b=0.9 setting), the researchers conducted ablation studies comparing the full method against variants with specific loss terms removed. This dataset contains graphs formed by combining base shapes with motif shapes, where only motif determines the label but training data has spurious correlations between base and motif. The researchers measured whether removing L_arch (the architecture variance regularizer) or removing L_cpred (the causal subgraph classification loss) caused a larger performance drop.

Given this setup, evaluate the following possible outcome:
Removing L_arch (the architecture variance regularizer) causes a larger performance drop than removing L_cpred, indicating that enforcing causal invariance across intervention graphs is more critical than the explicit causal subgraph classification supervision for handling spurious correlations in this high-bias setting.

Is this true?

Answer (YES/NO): NO